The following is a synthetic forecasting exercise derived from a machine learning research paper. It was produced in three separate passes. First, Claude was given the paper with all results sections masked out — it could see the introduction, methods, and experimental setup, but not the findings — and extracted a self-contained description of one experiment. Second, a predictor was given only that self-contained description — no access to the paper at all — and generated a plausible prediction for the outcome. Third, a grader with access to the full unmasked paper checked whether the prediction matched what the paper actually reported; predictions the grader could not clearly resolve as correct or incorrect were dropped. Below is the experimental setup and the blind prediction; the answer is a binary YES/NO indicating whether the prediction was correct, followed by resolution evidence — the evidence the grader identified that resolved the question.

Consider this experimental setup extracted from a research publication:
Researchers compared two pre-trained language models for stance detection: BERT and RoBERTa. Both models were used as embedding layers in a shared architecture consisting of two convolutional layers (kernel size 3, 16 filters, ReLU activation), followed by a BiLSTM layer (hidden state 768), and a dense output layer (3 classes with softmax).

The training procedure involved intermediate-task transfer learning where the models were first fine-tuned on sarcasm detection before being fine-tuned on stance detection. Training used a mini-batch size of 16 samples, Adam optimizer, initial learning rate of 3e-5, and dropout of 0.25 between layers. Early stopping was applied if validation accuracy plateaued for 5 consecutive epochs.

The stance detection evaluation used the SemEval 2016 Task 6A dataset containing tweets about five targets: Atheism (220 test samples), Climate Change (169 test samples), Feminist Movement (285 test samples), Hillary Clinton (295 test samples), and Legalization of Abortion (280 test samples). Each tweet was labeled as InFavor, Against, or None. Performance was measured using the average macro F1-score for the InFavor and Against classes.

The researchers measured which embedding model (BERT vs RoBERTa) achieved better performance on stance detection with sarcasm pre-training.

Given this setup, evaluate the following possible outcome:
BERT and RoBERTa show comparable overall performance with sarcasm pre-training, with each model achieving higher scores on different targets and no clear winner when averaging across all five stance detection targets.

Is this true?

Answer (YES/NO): NO